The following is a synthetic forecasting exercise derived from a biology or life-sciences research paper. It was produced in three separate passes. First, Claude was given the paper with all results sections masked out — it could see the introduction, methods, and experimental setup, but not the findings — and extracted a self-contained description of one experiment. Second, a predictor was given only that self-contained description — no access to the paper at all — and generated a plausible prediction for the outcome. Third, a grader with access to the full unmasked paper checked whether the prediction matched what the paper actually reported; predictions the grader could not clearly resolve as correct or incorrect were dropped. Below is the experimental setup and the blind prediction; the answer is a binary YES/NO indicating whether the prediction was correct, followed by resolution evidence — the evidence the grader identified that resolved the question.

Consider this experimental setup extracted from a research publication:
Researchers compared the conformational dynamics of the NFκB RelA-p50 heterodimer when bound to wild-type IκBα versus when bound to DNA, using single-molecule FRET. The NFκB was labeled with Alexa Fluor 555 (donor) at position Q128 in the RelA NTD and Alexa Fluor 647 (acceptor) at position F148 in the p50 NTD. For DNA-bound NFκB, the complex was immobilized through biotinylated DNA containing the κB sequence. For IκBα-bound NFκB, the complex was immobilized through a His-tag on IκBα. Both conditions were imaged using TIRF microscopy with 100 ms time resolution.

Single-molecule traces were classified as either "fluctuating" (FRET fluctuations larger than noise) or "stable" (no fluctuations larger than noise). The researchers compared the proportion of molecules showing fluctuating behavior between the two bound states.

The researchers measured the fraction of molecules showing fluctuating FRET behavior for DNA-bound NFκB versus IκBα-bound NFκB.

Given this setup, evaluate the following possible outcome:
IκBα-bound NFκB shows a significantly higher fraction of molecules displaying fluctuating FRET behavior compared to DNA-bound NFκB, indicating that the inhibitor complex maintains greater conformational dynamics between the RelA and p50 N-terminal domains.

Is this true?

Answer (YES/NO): NO